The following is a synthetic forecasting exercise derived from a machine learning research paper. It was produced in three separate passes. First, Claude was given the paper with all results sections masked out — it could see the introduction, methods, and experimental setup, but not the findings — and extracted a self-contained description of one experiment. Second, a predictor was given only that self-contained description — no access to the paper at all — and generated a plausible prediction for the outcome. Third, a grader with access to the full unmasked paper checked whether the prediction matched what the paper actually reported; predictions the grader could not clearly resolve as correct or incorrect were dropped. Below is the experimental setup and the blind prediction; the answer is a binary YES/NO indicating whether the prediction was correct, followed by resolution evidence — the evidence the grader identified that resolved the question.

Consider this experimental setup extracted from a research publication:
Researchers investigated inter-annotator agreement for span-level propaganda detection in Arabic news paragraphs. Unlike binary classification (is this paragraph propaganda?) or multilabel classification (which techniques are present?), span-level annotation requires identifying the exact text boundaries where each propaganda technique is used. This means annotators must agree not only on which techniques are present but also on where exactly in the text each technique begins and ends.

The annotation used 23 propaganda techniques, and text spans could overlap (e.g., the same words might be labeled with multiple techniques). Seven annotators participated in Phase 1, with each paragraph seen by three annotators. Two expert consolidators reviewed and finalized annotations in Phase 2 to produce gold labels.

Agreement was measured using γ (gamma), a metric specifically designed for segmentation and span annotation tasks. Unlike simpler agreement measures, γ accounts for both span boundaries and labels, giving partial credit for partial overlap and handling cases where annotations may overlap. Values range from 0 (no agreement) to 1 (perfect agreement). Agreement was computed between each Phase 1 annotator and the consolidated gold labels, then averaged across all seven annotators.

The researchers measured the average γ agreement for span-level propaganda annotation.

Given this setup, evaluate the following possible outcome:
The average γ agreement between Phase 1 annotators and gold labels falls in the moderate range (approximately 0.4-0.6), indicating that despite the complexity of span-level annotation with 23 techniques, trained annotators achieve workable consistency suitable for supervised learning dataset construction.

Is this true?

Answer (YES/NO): YES